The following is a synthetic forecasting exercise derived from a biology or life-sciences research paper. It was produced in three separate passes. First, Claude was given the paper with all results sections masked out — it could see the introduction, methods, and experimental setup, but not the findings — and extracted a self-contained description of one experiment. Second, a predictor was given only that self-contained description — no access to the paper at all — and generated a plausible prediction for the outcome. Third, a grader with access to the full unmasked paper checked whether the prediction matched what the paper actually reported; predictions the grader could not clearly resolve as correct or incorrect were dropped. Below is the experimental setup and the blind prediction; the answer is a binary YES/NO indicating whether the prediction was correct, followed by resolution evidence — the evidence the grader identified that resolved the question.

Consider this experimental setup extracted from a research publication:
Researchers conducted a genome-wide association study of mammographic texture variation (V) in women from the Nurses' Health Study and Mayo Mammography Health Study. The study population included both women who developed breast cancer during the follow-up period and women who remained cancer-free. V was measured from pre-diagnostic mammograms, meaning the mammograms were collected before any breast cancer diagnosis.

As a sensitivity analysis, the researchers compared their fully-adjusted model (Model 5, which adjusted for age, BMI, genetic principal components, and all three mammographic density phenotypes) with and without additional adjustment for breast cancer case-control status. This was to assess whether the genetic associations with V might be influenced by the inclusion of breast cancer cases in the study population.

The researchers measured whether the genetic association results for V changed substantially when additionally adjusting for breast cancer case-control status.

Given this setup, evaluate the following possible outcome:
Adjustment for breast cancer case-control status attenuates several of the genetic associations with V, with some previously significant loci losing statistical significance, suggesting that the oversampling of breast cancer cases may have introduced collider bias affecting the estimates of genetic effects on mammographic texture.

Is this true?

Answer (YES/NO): NO